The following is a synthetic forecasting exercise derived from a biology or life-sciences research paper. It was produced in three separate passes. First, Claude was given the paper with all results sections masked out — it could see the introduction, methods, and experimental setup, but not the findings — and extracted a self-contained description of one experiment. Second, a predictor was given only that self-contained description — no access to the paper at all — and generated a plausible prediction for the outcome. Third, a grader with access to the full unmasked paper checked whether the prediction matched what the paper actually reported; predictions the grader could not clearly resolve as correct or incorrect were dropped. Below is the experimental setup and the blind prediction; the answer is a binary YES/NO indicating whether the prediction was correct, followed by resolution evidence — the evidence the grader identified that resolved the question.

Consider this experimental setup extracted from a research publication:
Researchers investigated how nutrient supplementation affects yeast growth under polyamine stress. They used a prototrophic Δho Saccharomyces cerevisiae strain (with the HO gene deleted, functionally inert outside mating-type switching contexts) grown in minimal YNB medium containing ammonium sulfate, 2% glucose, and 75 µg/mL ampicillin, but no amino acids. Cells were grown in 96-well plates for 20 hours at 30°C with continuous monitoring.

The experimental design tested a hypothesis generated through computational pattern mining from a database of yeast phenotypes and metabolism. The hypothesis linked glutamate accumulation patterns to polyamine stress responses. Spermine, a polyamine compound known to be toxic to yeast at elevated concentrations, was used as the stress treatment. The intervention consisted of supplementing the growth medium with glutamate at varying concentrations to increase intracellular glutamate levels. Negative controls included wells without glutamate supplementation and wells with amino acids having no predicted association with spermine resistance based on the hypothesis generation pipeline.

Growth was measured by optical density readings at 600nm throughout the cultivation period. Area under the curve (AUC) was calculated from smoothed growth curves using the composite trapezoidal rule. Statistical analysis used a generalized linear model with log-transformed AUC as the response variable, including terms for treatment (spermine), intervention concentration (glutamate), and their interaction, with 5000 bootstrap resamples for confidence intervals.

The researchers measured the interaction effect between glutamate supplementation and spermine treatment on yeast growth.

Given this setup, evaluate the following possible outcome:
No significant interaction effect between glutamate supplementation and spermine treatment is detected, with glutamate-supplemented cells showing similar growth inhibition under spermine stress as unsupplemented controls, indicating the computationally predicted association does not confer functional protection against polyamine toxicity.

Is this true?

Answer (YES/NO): NO